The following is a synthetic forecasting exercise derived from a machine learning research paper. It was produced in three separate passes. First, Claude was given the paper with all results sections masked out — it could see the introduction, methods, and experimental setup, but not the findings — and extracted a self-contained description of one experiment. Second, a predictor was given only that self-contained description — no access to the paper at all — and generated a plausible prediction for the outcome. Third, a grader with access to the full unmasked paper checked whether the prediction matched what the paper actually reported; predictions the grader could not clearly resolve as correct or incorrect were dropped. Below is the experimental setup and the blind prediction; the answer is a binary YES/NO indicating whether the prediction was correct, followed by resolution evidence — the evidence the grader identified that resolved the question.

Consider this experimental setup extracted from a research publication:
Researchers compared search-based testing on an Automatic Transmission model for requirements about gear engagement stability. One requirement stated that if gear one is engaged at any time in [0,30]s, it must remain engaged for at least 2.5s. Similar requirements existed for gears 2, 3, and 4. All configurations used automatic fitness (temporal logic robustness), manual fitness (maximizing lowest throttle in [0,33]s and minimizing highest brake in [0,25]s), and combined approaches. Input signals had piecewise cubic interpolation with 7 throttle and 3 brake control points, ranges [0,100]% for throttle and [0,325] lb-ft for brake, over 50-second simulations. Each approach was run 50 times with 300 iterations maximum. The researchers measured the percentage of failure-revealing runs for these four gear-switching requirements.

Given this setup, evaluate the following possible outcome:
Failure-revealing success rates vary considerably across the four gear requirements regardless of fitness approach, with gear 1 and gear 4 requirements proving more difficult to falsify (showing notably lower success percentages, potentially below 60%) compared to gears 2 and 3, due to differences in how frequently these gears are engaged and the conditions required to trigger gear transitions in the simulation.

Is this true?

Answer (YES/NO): NO